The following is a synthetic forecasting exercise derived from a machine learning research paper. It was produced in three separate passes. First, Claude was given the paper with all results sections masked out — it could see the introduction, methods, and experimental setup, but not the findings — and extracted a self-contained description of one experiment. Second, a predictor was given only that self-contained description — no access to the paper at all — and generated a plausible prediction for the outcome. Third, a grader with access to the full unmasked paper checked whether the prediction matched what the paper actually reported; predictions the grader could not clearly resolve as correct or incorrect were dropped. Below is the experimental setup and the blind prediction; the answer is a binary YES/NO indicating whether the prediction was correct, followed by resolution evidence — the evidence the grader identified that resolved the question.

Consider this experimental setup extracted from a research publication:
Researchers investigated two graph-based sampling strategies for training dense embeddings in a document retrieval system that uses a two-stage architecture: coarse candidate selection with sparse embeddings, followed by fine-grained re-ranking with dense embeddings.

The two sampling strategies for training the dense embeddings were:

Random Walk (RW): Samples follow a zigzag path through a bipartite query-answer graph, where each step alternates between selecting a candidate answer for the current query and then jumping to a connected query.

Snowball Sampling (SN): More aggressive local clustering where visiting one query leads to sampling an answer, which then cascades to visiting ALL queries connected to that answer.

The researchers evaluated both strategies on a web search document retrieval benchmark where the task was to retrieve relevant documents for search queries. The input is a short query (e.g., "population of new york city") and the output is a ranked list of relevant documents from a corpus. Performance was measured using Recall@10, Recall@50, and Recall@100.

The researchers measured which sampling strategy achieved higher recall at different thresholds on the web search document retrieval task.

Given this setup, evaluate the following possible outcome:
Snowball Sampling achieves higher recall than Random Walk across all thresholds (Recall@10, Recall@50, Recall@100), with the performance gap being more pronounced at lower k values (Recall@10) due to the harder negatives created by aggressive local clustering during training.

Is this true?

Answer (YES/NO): NO